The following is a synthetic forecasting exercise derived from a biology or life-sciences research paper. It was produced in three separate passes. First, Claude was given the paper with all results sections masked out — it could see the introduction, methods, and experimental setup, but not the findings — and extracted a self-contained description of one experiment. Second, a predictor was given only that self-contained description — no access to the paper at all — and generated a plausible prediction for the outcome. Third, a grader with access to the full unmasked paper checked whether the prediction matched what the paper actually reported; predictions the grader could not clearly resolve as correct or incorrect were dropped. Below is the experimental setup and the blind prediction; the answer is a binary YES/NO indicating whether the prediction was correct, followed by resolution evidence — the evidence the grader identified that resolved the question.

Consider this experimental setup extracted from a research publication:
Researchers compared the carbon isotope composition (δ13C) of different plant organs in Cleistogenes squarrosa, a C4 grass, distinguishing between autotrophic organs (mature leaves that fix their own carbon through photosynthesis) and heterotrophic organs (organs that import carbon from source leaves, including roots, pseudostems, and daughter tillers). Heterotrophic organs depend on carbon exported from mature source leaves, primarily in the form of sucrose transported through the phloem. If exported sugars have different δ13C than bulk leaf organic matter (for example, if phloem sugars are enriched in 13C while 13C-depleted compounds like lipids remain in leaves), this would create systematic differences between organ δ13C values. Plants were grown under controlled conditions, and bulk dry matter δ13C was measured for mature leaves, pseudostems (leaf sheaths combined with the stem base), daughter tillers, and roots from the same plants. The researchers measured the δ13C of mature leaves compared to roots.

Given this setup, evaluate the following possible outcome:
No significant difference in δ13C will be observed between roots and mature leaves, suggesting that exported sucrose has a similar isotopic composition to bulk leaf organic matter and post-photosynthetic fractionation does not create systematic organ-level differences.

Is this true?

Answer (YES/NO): NO